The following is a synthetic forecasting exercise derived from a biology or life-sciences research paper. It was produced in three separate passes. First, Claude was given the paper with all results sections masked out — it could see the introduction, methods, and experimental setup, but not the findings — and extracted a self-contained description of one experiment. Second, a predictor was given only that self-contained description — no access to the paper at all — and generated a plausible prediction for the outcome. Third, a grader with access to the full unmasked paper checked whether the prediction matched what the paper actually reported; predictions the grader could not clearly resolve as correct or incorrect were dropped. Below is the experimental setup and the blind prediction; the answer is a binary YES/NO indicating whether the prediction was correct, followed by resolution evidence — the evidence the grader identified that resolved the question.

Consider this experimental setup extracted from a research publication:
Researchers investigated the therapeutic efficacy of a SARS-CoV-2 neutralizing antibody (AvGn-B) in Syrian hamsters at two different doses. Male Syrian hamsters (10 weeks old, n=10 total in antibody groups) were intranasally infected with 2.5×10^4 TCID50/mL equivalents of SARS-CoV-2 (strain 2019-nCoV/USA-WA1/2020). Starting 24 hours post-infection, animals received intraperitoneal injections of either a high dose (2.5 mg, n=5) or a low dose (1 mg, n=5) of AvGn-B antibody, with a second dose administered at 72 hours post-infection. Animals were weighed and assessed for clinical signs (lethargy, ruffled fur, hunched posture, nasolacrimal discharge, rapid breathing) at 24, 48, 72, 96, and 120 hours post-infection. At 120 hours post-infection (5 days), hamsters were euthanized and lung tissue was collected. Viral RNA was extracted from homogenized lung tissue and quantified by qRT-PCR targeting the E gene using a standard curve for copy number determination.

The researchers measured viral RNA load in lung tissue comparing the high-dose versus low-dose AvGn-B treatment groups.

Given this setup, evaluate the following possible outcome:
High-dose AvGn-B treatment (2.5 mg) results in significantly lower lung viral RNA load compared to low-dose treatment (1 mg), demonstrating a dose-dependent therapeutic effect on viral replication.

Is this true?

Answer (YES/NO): NO